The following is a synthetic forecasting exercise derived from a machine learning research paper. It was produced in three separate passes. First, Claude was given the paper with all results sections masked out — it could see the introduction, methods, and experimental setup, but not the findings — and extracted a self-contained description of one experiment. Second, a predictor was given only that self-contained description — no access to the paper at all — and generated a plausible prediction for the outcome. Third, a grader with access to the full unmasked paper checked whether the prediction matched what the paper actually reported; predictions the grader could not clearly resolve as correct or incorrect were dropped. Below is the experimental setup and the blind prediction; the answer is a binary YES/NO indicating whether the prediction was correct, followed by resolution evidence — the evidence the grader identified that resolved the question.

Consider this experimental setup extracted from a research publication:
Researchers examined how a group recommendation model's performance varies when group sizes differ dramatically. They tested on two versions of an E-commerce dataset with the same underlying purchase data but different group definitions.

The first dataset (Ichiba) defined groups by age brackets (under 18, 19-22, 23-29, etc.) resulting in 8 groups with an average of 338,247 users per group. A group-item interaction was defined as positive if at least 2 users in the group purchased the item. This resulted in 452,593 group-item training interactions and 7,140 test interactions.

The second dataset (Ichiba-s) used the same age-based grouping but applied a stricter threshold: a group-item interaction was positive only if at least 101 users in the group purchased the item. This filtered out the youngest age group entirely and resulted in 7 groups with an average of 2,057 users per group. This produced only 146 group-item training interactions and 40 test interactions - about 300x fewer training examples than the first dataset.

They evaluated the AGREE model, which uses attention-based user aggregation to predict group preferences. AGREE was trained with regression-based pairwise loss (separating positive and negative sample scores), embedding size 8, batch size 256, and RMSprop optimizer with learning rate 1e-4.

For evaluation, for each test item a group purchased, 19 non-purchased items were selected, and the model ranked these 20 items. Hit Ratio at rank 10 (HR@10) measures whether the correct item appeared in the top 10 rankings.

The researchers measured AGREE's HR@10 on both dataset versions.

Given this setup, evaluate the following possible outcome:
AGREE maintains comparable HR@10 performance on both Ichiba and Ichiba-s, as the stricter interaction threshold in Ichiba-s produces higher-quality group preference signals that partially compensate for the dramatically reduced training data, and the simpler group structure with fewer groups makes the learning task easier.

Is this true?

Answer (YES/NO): NO